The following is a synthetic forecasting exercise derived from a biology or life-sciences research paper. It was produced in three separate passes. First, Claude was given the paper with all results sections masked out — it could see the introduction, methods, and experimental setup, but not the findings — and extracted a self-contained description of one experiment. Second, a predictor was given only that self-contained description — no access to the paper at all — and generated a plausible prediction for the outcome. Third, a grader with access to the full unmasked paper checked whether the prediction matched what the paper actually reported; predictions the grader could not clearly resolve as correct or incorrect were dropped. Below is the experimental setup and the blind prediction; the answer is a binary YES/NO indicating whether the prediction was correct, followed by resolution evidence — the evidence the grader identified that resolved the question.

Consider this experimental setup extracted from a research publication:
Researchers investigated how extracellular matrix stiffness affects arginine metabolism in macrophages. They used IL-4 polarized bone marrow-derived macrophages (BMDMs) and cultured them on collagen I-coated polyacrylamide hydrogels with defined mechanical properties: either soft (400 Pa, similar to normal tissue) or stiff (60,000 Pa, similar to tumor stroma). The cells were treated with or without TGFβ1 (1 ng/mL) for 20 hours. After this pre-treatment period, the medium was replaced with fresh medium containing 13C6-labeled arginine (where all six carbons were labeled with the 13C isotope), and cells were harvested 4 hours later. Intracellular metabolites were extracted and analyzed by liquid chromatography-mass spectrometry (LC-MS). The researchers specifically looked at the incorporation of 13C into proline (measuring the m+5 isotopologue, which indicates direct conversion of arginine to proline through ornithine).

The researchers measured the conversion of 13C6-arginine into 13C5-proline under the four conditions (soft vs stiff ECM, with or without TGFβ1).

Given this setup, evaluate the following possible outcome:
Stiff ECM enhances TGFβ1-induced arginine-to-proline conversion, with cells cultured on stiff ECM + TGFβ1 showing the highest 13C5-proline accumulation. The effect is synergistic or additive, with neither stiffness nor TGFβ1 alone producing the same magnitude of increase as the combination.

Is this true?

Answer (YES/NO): YES